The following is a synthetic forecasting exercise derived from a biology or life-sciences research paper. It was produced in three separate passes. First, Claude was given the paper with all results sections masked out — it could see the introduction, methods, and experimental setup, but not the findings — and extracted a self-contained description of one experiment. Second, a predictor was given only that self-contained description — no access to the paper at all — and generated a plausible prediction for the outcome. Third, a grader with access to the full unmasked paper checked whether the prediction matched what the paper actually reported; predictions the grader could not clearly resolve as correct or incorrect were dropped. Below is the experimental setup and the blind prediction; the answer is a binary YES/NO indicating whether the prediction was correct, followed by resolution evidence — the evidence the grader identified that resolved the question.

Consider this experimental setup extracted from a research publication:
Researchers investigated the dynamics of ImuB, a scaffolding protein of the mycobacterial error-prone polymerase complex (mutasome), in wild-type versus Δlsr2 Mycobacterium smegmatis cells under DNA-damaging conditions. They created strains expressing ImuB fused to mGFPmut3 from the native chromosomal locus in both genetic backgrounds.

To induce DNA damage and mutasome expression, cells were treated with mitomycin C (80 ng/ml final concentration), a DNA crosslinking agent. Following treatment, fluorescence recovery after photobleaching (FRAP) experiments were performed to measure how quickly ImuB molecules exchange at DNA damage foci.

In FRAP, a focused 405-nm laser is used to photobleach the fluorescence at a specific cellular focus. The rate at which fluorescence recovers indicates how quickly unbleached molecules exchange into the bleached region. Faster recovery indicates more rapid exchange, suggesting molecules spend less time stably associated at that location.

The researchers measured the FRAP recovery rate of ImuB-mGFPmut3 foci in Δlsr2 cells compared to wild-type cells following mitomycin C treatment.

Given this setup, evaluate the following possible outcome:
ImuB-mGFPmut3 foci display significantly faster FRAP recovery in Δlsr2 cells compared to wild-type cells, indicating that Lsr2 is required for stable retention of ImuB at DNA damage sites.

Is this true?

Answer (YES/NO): YES